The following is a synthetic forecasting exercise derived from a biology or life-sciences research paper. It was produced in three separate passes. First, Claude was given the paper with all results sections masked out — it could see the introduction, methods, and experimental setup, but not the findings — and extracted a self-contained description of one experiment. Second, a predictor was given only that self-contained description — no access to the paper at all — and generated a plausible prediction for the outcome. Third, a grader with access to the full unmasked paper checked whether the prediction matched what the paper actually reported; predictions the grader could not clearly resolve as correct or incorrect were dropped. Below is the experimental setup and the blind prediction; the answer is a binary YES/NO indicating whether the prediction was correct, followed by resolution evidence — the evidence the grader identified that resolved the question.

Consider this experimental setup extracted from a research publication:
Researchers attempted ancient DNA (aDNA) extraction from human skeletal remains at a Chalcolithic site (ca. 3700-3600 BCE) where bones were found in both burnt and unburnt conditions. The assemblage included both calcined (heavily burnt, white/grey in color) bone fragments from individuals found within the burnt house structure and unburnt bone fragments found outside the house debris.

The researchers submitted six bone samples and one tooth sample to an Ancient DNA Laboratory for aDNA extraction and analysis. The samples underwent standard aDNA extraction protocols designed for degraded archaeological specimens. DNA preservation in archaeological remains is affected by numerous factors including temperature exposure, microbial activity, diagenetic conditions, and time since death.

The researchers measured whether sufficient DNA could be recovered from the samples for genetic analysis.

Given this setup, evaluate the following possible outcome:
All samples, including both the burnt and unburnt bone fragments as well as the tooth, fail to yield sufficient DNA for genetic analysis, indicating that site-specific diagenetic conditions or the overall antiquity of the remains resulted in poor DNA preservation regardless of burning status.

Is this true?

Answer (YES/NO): YES